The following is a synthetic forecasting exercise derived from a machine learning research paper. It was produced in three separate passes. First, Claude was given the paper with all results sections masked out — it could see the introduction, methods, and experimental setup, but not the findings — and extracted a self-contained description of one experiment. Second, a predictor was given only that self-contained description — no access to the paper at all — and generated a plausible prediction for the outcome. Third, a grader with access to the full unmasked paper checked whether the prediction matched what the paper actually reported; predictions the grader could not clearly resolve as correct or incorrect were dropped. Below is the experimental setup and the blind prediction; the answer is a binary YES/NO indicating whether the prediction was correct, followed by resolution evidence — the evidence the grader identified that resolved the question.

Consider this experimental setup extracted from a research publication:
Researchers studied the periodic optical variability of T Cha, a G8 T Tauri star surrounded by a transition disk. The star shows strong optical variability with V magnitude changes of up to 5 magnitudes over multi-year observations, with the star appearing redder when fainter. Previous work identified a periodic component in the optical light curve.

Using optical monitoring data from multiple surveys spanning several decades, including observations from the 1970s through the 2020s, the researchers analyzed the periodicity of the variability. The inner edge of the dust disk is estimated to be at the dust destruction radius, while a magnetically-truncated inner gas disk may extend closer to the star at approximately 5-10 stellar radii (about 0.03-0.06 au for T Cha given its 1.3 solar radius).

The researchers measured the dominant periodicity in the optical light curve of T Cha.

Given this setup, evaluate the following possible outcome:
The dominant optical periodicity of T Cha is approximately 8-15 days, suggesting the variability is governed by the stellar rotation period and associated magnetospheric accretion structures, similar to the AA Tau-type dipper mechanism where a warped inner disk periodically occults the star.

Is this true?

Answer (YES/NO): NO